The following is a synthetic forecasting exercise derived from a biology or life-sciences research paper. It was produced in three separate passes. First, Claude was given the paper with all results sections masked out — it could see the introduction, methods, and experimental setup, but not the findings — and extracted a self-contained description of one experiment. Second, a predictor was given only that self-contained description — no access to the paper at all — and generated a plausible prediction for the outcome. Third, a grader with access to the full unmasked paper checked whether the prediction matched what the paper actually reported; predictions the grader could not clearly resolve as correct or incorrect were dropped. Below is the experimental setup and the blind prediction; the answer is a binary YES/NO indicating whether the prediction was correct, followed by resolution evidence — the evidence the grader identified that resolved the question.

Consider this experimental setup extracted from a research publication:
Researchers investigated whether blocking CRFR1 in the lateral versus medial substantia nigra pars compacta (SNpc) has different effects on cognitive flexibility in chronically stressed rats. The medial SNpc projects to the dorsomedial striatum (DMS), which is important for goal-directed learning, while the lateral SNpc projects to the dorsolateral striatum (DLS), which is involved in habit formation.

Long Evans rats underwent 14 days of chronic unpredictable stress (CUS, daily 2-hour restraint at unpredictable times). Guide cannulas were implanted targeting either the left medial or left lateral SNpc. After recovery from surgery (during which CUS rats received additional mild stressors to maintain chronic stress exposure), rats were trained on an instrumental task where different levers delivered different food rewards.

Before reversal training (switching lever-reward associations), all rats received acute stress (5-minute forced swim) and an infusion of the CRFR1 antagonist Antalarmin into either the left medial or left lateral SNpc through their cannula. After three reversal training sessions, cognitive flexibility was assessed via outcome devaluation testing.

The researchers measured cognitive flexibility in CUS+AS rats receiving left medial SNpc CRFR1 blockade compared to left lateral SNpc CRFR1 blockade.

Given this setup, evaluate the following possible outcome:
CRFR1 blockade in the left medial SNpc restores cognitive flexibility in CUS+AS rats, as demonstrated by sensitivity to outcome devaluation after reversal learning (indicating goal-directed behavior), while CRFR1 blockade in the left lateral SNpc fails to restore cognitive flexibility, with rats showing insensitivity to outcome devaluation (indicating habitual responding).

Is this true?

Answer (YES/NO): YES